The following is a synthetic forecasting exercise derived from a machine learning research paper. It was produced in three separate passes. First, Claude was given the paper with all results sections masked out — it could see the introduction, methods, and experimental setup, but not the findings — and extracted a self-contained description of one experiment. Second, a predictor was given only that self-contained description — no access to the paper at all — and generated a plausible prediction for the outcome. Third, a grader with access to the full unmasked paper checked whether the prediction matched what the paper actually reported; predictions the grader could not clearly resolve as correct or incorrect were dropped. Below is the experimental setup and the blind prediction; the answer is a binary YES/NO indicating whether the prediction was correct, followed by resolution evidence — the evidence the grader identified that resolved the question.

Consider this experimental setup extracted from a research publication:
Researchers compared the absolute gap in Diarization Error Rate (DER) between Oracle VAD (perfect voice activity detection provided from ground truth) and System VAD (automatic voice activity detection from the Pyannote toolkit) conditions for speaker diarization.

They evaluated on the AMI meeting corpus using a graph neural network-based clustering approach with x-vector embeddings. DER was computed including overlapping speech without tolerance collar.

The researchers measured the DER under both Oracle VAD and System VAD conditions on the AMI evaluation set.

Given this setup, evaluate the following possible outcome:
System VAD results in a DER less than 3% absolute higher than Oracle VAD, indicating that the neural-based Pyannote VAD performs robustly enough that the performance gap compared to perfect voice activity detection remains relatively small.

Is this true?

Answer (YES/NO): NO